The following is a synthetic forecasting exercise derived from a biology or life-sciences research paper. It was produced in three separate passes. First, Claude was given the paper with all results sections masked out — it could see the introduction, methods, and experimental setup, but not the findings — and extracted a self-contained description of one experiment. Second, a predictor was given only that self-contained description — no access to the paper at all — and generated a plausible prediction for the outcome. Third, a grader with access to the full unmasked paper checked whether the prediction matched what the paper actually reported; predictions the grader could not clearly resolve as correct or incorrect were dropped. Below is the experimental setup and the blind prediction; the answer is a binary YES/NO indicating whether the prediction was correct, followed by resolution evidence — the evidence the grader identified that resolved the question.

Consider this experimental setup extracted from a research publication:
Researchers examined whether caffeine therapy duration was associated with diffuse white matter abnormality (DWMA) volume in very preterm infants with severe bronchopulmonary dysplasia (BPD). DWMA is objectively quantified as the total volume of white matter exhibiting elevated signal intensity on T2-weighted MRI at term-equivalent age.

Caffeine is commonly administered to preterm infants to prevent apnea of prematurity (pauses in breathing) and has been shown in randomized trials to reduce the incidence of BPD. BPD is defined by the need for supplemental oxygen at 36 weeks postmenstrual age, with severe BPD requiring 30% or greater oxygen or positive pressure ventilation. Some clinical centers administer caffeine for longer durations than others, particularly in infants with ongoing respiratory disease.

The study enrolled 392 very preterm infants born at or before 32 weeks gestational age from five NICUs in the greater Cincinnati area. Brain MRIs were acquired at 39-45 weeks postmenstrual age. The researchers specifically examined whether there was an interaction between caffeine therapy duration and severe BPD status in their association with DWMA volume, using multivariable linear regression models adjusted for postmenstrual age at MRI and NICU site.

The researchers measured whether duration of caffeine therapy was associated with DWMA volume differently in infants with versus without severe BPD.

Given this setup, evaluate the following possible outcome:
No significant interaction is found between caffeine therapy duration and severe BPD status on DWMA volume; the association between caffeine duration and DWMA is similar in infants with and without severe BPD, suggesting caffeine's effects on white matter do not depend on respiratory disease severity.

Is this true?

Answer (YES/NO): NO